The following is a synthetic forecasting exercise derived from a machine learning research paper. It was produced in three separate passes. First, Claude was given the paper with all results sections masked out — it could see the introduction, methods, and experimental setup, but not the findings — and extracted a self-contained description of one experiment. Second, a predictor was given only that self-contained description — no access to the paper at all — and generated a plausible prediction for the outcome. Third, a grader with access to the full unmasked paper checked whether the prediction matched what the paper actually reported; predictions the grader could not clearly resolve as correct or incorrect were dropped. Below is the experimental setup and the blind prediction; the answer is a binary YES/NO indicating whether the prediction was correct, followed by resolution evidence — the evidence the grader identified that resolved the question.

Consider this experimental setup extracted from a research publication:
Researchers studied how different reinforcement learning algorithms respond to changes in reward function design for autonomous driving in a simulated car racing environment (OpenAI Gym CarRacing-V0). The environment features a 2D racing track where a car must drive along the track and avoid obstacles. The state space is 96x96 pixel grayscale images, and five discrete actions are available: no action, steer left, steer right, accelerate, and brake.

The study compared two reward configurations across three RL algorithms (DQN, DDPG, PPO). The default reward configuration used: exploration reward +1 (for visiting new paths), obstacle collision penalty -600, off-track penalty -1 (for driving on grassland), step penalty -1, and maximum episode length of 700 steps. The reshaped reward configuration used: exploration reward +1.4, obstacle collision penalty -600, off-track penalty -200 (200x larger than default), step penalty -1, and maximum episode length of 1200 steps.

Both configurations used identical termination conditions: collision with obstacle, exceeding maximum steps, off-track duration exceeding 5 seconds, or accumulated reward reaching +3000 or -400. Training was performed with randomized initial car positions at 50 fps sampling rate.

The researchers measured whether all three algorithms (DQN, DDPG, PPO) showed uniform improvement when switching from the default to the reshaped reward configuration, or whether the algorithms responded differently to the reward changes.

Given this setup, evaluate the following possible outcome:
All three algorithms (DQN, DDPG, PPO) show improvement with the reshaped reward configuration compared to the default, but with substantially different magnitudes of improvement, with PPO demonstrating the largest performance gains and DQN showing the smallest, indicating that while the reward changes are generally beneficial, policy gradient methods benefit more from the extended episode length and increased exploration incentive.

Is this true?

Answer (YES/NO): NO